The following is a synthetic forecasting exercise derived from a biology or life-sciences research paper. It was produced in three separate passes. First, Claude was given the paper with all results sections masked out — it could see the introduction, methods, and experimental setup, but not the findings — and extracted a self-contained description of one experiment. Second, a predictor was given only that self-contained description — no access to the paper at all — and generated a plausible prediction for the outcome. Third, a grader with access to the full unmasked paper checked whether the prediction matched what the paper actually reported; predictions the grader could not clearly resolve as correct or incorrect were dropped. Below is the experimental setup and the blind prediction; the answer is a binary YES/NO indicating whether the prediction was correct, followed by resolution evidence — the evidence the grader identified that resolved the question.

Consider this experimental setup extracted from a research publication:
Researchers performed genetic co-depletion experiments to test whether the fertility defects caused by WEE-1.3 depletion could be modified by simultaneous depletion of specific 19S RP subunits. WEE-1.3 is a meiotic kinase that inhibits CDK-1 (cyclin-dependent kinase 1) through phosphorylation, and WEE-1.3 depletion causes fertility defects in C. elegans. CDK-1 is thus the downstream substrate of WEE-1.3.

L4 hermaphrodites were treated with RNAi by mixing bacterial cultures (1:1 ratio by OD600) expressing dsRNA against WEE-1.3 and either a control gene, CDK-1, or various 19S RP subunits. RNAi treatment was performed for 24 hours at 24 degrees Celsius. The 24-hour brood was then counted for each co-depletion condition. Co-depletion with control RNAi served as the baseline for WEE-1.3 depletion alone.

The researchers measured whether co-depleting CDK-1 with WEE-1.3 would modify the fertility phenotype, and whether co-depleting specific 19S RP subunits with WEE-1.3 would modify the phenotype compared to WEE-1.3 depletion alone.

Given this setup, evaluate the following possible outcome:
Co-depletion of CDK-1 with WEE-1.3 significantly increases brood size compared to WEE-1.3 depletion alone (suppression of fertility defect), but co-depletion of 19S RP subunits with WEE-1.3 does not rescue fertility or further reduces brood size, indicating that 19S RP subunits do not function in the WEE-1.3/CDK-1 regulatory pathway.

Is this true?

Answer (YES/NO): NO